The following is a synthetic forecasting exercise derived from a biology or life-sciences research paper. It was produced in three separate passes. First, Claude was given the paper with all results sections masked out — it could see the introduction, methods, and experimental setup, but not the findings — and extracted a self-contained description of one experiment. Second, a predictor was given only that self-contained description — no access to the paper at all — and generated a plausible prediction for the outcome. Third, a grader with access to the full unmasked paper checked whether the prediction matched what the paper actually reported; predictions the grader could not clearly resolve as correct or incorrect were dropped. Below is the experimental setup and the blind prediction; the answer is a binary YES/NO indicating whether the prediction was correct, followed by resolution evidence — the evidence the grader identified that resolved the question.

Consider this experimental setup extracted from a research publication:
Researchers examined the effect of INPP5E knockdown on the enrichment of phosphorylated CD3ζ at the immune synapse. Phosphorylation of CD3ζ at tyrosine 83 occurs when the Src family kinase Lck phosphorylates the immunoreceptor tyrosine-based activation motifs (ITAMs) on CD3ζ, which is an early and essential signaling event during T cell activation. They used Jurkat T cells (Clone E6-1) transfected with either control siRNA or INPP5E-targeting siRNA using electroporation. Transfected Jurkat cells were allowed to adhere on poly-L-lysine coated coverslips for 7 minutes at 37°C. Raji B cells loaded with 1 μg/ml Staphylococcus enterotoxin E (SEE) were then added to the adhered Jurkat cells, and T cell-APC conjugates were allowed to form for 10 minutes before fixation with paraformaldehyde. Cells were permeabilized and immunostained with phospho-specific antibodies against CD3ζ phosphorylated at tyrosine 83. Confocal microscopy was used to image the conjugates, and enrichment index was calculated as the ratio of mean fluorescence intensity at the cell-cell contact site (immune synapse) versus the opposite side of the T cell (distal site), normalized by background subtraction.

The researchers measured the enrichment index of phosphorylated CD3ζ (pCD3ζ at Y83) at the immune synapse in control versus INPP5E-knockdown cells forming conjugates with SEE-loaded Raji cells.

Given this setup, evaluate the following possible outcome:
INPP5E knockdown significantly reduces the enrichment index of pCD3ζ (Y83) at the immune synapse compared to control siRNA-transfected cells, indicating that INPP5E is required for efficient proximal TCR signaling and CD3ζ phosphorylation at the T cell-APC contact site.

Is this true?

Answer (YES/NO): YES